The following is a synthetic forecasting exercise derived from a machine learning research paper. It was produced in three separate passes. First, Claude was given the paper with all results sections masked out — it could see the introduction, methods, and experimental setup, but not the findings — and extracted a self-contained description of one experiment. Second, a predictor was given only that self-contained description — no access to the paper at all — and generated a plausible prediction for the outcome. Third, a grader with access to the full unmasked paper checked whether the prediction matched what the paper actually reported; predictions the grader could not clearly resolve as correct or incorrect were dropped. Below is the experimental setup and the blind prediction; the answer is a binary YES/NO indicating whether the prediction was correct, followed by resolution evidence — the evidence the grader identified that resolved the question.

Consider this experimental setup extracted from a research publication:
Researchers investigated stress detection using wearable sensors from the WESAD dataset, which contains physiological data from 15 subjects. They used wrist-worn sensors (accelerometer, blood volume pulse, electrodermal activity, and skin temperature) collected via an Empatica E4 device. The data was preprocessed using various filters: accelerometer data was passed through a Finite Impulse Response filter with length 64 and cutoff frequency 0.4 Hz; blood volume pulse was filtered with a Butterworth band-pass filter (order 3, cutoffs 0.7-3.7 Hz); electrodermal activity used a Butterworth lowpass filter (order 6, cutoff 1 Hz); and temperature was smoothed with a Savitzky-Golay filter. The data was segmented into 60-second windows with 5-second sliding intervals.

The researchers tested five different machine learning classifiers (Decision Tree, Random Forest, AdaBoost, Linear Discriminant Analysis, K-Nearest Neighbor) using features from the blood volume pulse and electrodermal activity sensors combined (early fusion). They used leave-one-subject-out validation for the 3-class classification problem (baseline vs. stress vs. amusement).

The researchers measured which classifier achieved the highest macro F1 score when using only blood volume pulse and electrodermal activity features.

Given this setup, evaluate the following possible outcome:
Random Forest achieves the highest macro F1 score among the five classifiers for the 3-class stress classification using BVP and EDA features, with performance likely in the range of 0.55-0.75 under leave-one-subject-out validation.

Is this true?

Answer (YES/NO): NO